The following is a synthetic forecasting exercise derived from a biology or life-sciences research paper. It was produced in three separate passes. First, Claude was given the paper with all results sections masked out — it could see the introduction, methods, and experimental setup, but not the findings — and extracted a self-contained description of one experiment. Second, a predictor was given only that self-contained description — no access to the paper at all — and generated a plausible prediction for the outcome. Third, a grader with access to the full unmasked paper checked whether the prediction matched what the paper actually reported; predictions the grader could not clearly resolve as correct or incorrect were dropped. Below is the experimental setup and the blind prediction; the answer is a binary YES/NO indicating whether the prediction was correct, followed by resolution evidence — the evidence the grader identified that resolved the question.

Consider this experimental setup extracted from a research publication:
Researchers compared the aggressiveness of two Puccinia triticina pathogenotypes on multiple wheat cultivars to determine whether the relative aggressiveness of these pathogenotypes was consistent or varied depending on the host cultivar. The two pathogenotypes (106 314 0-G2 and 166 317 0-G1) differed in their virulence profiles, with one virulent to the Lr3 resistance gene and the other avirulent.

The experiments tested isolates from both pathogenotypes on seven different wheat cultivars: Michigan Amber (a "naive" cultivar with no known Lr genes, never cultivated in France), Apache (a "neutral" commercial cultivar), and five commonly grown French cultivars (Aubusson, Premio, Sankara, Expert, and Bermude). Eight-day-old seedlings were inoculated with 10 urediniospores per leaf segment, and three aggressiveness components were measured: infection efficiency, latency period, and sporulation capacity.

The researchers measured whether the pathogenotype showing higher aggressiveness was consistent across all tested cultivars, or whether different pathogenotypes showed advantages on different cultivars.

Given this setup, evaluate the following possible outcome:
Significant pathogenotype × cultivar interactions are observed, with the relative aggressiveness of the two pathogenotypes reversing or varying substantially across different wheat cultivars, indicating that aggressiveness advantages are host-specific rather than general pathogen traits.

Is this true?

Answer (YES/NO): NO